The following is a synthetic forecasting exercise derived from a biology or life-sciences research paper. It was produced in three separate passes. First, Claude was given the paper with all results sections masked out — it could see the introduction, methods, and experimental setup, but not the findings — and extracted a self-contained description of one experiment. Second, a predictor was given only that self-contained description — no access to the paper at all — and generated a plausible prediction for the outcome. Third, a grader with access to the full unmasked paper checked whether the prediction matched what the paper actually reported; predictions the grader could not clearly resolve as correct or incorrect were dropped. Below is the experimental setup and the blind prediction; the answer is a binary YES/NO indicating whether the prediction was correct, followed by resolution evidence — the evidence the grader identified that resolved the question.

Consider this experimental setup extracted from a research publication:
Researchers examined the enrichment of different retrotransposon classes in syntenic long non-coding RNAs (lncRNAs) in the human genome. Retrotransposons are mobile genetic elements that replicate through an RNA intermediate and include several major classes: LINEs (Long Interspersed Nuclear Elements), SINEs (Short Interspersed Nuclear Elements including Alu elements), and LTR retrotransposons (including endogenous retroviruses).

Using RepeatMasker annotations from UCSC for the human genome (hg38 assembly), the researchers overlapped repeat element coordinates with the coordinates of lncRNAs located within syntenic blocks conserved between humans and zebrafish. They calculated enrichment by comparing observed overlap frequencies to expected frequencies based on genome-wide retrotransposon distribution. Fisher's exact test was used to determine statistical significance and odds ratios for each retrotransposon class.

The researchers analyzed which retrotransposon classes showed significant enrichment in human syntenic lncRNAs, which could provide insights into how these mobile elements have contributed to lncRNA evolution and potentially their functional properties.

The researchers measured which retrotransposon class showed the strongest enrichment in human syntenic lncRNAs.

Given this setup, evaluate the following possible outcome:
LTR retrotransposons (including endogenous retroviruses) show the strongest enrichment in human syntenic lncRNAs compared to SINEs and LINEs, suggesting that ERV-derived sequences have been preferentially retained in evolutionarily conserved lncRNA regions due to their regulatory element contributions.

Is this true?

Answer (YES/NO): NO